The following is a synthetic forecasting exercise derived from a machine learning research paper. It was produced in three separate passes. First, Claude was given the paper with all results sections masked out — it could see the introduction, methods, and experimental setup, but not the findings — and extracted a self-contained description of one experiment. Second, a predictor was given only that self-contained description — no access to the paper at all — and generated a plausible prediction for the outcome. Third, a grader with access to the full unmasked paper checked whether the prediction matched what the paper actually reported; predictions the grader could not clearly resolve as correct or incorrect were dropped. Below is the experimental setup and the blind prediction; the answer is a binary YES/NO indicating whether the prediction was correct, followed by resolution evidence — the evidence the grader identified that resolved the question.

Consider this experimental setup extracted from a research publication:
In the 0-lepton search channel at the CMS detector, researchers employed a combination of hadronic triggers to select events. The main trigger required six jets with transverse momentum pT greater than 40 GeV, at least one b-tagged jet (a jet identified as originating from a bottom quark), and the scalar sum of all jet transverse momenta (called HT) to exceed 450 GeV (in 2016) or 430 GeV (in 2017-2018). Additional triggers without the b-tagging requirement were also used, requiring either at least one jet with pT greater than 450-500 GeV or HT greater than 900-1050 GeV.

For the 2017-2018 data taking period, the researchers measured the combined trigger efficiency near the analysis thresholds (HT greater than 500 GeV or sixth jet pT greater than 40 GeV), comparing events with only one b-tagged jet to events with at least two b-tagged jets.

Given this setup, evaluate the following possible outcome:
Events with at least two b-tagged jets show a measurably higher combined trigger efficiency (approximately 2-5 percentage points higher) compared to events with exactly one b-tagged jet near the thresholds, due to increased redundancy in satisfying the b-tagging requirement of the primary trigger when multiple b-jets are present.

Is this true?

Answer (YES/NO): NO